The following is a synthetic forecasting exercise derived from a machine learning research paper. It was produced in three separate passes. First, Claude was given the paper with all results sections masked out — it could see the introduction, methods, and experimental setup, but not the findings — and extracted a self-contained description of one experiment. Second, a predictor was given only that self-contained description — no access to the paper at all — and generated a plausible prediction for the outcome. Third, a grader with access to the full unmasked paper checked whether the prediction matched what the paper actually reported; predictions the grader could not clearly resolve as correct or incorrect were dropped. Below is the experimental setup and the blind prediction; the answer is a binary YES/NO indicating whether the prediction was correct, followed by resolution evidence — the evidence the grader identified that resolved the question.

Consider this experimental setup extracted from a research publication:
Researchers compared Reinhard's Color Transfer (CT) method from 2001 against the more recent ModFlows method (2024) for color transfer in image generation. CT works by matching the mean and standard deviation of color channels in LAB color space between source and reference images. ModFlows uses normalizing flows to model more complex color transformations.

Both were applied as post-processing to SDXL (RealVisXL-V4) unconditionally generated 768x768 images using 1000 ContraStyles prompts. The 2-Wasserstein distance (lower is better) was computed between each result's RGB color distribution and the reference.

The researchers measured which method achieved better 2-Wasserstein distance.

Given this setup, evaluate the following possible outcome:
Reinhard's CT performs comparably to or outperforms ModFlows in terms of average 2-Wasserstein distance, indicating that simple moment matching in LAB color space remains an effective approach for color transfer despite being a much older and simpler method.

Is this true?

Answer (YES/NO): NO